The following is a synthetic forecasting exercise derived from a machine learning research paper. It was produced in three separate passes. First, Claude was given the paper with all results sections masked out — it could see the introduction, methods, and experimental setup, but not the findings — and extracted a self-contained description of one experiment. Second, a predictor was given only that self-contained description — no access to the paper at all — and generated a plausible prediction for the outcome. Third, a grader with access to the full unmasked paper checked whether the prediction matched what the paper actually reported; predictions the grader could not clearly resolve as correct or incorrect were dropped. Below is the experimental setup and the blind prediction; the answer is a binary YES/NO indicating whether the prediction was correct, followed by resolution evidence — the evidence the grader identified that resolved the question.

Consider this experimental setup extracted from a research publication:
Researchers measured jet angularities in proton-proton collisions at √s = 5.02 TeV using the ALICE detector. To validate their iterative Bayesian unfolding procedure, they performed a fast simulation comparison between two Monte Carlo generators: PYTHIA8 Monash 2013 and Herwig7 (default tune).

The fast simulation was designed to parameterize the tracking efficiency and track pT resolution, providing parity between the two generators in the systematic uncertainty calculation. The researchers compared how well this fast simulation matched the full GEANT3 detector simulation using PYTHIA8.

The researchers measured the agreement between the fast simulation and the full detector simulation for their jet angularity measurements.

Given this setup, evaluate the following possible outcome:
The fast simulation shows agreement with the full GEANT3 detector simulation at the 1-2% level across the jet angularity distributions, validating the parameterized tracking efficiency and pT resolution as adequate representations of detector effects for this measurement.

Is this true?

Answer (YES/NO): NO